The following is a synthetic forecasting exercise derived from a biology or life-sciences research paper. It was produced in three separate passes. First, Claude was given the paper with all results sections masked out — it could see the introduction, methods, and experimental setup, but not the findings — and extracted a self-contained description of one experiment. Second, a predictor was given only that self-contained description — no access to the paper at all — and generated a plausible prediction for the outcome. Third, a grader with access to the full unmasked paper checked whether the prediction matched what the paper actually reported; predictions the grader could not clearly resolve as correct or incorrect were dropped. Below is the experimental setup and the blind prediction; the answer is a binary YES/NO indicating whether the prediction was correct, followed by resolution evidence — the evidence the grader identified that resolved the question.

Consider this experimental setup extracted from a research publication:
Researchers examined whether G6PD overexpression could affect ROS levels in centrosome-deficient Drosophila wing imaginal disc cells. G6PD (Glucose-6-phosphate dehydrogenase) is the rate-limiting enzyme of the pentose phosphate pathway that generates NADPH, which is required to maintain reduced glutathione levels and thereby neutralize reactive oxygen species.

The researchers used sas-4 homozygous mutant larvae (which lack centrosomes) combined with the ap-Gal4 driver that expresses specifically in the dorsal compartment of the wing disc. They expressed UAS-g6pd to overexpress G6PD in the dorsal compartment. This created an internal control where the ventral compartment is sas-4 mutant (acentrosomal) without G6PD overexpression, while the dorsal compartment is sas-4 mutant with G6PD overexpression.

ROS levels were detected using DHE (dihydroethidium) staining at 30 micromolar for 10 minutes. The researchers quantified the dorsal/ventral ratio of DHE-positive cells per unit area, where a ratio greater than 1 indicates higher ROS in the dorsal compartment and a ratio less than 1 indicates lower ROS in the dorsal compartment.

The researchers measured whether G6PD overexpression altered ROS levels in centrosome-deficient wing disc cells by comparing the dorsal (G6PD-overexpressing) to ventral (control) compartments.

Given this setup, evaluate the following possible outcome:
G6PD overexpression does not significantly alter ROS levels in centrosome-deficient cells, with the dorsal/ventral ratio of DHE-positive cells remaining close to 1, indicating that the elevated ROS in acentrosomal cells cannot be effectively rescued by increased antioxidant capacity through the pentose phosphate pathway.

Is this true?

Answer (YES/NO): NO